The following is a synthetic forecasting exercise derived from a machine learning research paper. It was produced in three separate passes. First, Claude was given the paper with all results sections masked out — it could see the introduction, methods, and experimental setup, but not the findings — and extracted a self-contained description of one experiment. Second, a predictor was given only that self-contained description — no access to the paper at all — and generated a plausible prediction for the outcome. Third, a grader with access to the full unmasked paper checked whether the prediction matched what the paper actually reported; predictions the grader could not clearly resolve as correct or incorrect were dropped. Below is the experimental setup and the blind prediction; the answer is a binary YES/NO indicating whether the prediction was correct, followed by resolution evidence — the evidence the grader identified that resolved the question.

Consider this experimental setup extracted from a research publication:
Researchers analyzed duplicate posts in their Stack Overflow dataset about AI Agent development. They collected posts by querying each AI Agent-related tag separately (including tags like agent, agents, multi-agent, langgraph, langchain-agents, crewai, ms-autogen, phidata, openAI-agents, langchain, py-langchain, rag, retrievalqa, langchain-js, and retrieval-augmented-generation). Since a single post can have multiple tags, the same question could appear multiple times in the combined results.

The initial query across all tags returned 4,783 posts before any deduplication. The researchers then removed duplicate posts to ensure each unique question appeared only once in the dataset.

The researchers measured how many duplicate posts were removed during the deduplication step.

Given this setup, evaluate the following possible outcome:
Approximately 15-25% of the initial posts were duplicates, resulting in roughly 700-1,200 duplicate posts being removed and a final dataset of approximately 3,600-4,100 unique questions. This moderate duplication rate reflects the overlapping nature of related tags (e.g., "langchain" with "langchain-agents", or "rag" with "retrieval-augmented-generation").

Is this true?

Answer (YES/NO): YES